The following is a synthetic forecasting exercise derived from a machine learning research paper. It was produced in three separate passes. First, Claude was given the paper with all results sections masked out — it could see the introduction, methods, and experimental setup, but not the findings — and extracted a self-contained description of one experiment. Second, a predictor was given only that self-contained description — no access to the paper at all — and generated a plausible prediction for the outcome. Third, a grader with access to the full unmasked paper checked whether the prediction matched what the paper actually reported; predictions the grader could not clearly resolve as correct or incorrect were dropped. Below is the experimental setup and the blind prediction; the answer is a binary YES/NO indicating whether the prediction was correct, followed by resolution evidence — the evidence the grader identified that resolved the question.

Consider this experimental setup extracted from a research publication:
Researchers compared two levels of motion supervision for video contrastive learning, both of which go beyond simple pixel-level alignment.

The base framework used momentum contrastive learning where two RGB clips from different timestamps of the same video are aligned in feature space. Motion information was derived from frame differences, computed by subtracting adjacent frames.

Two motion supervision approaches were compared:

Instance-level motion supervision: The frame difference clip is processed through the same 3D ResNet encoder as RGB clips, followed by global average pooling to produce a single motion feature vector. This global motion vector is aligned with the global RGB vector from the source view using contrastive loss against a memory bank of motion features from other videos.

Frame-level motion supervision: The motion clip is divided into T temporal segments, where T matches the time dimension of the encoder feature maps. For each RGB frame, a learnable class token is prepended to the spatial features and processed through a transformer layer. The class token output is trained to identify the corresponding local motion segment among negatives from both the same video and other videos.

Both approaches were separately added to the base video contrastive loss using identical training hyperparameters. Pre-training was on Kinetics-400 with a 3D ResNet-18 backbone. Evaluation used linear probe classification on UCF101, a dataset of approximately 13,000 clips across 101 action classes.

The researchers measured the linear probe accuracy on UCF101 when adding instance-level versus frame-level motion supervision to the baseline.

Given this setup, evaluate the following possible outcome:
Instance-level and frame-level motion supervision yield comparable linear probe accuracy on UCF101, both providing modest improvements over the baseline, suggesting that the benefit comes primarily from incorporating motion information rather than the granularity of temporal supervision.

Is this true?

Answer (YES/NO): NO